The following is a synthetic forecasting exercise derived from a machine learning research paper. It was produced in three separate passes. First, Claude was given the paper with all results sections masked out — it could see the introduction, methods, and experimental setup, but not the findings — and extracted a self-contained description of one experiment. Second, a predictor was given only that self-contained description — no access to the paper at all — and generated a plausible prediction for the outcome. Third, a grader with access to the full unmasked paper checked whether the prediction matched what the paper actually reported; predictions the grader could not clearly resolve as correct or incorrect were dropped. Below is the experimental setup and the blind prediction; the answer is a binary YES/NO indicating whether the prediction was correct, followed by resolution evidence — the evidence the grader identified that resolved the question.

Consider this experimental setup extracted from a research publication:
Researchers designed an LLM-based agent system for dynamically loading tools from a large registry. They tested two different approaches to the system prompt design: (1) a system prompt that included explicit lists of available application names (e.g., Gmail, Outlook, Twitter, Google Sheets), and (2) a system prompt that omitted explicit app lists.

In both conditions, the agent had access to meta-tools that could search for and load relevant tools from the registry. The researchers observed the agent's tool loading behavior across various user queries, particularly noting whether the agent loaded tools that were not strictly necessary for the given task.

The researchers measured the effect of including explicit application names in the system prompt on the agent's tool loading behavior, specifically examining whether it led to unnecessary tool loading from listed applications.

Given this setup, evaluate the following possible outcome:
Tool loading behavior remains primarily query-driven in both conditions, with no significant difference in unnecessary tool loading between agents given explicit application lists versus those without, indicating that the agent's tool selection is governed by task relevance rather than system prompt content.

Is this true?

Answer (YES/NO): NO